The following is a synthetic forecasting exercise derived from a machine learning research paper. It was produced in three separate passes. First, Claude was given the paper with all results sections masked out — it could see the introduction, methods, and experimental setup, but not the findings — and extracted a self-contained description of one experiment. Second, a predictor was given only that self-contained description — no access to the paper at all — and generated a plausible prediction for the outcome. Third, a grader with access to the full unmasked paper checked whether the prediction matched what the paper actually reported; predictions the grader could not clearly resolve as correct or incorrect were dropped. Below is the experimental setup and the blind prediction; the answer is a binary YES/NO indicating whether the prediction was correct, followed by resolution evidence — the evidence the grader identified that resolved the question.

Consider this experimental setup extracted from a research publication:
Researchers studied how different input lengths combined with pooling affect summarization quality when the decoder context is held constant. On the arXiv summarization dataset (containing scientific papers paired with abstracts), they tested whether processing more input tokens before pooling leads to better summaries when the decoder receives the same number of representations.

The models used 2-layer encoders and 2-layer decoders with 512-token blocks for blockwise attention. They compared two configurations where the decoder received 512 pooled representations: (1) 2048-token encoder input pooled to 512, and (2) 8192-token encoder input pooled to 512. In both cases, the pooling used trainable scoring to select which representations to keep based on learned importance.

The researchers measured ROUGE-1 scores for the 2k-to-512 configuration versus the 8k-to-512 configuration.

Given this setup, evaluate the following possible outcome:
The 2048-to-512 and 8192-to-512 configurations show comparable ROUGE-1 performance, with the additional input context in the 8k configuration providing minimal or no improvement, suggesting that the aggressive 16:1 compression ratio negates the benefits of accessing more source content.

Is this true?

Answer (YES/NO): NO